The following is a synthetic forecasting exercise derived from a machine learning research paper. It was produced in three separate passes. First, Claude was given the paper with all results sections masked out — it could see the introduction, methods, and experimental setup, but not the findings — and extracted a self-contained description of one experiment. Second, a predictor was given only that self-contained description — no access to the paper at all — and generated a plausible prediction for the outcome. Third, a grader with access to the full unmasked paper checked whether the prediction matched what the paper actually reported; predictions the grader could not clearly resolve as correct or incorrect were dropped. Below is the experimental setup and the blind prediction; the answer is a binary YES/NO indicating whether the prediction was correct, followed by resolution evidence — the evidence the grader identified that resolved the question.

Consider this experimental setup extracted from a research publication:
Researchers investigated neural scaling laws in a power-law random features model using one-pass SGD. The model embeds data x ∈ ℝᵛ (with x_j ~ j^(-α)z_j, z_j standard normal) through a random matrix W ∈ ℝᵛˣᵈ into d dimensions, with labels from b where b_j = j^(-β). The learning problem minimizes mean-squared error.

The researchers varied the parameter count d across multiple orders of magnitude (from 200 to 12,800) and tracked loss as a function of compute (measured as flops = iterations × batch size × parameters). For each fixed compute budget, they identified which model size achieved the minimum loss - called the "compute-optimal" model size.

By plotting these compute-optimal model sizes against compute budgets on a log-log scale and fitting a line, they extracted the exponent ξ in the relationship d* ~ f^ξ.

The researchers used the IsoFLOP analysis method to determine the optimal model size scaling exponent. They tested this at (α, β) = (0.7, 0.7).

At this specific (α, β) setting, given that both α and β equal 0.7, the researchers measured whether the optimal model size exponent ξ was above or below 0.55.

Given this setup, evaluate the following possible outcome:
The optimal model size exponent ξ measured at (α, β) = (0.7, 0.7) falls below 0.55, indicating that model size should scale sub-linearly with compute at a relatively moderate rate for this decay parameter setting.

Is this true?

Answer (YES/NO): YES